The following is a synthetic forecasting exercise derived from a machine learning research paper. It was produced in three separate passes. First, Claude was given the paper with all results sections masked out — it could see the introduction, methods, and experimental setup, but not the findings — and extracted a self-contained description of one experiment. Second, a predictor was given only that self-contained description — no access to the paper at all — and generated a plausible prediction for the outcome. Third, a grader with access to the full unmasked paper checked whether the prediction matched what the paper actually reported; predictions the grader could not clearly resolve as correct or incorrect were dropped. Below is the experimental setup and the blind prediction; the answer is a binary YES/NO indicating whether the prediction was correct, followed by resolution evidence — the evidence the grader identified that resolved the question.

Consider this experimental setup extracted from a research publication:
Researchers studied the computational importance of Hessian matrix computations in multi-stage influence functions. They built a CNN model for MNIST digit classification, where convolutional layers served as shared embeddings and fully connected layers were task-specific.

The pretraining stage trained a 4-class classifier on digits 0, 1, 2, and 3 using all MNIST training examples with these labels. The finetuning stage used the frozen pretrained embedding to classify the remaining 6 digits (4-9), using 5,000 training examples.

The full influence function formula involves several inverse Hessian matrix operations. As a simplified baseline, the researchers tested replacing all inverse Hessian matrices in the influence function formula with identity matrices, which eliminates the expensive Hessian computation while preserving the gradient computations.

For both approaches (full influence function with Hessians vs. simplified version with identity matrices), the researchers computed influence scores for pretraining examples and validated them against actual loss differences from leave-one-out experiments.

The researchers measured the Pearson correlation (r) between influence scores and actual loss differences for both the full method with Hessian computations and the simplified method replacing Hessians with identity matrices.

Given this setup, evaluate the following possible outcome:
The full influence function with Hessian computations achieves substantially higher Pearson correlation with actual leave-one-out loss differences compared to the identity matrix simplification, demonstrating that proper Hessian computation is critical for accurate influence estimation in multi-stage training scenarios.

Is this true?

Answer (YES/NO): YES